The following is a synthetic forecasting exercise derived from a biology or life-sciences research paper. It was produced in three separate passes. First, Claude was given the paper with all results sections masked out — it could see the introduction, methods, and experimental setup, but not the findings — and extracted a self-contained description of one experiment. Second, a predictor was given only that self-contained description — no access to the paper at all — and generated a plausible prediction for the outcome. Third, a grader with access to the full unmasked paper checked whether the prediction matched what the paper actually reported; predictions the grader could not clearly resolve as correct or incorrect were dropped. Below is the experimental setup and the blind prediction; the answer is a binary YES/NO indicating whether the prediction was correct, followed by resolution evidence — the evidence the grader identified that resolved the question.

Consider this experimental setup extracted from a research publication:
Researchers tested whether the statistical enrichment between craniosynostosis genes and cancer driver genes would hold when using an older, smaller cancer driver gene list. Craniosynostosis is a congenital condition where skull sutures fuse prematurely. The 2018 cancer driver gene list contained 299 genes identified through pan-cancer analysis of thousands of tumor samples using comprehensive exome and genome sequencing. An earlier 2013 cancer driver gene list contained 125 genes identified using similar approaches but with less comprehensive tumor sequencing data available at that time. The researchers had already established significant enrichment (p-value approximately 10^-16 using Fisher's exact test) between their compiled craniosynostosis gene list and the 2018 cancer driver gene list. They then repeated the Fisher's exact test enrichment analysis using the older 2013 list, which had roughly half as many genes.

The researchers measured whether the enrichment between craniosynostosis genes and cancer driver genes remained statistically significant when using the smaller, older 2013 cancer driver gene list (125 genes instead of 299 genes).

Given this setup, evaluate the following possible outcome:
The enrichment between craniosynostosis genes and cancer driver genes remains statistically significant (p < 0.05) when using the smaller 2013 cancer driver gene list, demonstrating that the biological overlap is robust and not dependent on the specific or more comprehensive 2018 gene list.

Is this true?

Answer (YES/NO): YES